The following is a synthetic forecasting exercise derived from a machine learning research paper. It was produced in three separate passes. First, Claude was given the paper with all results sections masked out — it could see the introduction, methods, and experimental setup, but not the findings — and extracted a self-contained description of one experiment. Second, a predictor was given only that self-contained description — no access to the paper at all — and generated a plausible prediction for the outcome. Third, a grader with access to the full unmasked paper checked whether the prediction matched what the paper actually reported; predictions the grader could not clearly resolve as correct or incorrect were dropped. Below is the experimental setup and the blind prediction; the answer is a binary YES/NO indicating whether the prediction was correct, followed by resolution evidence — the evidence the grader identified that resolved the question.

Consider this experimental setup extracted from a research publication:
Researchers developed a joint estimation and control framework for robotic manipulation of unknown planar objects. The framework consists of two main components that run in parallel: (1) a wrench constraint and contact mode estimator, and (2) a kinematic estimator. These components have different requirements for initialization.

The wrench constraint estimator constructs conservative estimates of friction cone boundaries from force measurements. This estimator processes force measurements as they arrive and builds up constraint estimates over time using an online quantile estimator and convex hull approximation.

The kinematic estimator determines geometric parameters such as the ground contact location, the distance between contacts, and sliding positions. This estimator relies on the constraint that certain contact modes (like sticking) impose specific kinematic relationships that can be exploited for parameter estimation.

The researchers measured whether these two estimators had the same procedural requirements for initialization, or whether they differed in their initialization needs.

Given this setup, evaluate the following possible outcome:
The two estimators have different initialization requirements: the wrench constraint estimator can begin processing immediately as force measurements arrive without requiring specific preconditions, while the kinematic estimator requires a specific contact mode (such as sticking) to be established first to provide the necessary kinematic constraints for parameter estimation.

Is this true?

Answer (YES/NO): YES